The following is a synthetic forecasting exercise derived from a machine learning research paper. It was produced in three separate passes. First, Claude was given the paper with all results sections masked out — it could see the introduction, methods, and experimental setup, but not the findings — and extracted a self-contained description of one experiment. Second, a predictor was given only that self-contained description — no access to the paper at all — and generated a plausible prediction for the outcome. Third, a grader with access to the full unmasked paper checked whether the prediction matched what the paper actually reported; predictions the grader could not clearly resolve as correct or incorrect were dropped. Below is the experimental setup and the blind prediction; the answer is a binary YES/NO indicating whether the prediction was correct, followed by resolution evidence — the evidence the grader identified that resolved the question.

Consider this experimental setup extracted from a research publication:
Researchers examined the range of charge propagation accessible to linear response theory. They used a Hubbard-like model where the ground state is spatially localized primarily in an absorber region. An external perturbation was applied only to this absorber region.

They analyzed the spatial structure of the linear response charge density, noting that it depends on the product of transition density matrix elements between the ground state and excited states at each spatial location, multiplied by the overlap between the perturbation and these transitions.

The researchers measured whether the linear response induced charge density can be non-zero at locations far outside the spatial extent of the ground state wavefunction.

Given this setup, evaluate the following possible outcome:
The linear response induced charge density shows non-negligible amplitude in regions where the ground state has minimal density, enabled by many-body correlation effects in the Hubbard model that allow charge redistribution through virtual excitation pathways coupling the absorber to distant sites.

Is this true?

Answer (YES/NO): NO